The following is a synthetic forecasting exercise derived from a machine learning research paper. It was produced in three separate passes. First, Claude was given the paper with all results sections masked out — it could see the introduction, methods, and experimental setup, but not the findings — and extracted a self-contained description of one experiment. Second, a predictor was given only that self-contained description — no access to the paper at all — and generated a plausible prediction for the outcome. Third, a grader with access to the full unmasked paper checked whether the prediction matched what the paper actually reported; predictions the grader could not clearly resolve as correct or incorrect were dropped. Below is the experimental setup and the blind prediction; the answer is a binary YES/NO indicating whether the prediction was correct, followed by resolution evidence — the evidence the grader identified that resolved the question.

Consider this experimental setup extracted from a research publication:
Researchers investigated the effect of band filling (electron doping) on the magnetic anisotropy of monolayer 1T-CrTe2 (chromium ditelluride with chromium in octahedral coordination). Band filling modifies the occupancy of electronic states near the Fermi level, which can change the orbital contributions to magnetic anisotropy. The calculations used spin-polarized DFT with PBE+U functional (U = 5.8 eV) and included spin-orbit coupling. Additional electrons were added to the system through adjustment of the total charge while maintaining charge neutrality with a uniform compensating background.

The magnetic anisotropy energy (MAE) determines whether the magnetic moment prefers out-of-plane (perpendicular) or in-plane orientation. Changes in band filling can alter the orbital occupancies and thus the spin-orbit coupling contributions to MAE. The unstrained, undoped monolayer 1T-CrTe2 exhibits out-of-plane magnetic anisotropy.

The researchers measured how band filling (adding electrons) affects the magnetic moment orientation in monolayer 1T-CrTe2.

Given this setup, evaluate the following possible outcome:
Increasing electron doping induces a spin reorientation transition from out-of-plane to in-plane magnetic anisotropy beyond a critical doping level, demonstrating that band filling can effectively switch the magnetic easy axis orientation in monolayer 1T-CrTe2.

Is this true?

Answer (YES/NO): YES